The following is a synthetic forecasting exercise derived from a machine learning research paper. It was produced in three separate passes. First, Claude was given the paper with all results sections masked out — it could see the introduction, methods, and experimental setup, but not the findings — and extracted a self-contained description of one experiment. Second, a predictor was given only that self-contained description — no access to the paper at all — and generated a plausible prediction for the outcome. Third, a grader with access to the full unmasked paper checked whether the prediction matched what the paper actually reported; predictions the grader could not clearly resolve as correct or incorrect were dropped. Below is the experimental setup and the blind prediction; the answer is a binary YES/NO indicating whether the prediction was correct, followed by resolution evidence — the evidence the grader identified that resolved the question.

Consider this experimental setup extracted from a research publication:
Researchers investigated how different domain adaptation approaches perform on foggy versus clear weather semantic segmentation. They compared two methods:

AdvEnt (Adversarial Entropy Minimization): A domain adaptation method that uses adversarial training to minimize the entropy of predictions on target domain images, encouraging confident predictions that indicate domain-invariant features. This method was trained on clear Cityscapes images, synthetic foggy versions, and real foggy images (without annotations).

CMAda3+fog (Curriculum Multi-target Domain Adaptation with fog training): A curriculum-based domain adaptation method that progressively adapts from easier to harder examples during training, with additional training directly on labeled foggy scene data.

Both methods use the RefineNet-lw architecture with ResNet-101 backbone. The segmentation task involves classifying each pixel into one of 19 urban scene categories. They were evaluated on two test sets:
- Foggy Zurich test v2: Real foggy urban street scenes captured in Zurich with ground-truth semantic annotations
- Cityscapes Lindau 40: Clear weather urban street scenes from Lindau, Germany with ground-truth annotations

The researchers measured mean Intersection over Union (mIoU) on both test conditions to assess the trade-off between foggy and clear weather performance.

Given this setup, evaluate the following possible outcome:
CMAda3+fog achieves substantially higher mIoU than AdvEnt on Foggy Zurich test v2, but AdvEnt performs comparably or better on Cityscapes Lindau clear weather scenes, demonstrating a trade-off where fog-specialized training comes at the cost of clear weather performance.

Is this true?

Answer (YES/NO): YES